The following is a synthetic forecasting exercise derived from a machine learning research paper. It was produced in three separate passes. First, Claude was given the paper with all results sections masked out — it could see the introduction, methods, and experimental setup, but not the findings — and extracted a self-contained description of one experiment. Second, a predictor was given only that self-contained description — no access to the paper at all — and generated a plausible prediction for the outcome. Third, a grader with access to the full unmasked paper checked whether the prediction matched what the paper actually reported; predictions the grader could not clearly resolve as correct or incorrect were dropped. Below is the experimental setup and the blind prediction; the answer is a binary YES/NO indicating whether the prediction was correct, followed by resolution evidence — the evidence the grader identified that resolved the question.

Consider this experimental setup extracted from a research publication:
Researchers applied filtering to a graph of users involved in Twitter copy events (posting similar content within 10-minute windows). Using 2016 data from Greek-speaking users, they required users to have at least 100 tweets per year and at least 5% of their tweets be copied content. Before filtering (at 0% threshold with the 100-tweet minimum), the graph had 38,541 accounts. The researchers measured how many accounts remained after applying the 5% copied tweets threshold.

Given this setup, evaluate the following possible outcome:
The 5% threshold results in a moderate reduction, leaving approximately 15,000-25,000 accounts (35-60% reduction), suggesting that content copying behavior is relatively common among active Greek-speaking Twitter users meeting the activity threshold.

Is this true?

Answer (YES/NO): NO